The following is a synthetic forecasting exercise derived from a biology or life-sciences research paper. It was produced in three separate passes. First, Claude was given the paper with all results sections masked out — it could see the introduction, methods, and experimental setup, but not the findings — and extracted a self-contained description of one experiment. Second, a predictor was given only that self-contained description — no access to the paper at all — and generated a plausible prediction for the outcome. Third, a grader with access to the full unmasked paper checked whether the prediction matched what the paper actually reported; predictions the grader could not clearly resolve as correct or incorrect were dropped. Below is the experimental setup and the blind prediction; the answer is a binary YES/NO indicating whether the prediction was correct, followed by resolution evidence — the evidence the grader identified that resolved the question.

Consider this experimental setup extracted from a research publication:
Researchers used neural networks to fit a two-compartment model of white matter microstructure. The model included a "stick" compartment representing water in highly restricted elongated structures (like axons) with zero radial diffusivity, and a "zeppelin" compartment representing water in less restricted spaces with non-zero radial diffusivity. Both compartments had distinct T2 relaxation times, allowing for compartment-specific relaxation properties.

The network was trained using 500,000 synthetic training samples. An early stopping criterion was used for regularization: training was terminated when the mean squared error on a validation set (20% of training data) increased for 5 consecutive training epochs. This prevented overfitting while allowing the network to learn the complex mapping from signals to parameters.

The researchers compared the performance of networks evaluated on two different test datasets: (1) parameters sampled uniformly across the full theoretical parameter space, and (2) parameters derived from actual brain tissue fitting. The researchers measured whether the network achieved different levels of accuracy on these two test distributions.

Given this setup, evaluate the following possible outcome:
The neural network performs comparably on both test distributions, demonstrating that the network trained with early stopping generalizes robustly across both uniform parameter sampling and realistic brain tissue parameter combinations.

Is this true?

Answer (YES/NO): NO